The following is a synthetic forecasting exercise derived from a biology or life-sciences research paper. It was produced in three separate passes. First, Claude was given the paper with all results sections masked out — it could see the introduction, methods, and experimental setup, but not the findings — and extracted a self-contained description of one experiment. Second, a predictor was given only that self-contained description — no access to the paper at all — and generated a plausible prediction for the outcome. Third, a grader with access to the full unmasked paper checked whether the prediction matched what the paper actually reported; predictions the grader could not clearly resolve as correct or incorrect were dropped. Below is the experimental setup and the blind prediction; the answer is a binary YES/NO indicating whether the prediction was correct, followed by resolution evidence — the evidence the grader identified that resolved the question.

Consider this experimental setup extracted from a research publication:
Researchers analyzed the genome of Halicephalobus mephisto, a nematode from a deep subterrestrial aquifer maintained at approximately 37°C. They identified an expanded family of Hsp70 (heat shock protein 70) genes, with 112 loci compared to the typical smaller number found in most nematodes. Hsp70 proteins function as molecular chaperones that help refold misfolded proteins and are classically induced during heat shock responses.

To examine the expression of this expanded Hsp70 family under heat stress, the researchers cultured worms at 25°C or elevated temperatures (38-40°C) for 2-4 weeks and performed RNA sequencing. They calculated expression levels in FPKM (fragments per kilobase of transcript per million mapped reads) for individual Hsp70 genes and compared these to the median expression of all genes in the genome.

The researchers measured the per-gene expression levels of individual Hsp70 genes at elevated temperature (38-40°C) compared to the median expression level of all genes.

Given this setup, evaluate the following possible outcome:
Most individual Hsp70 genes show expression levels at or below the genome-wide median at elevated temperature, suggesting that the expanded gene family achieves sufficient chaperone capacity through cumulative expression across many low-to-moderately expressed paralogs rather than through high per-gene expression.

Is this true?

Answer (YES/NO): YES